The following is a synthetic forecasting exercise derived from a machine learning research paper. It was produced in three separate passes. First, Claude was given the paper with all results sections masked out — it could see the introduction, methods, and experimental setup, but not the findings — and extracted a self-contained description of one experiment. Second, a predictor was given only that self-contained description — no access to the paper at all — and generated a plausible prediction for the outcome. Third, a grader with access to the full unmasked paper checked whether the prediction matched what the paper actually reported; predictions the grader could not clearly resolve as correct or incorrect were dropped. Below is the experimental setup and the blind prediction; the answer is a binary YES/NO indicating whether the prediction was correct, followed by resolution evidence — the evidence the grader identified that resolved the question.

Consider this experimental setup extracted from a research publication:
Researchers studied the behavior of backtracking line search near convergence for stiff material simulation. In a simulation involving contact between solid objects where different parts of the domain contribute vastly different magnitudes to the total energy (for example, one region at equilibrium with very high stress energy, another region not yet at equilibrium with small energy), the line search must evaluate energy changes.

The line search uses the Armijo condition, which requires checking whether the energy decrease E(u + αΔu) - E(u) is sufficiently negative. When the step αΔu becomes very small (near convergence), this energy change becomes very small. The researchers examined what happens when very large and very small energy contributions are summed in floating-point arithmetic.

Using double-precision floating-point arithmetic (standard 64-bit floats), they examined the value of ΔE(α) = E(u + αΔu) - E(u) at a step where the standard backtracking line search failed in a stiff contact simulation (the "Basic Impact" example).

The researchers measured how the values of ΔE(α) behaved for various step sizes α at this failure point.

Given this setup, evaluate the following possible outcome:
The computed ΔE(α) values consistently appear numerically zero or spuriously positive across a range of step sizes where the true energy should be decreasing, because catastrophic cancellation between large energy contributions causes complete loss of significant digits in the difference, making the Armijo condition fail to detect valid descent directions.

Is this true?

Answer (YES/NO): NO